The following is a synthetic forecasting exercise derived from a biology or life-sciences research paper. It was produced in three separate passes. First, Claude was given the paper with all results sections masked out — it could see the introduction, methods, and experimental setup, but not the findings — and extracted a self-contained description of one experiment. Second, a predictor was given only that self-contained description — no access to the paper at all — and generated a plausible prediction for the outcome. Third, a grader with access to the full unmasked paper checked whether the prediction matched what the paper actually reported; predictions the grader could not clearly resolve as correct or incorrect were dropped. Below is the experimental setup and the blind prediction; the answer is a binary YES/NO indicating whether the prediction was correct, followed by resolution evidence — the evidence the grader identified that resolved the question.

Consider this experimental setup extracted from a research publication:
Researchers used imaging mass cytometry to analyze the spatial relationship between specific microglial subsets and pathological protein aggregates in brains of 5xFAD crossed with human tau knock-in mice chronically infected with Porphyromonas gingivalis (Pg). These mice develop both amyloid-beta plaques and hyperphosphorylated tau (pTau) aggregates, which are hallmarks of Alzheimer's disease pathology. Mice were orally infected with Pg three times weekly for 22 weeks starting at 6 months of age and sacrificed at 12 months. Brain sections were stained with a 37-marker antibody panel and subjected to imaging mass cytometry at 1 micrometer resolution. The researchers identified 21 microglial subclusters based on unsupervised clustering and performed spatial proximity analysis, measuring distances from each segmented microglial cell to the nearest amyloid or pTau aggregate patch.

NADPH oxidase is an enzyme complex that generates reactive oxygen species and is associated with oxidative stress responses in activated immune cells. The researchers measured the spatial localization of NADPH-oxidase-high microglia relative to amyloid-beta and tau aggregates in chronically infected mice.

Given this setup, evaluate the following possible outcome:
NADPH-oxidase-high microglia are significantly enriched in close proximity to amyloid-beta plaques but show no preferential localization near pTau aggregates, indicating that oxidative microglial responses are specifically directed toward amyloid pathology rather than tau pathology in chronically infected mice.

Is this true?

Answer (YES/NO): NO